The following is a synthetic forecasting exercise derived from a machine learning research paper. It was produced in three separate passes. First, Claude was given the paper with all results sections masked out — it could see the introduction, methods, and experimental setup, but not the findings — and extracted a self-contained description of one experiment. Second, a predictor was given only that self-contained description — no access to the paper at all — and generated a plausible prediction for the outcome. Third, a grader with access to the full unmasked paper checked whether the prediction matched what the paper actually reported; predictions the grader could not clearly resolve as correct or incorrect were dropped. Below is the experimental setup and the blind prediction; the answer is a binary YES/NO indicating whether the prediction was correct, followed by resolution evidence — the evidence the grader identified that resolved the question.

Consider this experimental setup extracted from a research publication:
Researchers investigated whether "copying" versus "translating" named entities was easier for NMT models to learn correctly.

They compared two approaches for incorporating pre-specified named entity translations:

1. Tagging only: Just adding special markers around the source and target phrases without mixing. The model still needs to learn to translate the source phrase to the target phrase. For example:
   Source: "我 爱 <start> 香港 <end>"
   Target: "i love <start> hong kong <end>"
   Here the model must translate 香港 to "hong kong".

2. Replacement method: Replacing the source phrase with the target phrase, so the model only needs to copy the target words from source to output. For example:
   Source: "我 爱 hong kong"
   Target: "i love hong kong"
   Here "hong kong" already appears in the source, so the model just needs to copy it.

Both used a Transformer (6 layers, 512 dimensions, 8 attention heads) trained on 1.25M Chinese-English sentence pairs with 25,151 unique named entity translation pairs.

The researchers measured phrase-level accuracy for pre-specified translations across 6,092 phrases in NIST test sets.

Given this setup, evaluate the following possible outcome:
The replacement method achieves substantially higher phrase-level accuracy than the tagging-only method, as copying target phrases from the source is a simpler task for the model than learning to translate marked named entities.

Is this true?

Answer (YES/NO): YES